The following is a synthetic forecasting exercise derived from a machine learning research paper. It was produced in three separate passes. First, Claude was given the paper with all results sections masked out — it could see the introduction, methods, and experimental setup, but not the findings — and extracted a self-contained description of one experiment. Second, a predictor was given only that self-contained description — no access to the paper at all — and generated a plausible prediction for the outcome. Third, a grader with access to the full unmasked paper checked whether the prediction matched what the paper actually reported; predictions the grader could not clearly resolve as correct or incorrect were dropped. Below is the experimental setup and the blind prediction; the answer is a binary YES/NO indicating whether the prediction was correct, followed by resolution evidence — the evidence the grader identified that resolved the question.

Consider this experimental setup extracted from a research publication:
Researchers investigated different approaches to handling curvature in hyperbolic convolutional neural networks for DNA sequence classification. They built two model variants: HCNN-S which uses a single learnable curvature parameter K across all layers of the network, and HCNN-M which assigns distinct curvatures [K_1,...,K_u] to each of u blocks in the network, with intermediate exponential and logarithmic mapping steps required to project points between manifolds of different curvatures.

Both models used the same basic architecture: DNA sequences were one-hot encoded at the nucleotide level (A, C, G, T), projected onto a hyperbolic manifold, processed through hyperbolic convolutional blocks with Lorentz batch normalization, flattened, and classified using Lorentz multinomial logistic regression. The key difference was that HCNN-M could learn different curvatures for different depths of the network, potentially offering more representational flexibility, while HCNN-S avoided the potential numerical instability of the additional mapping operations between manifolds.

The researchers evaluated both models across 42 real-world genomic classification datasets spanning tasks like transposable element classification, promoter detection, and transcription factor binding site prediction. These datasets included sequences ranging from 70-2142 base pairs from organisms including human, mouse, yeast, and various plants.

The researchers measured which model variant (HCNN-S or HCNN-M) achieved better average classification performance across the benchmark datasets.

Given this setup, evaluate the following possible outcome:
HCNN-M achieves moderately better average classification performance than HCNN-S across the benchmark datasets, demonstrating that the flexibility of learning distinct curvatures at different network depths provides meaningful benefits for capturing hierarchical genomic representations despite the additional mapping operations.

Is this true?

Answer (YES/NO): NO